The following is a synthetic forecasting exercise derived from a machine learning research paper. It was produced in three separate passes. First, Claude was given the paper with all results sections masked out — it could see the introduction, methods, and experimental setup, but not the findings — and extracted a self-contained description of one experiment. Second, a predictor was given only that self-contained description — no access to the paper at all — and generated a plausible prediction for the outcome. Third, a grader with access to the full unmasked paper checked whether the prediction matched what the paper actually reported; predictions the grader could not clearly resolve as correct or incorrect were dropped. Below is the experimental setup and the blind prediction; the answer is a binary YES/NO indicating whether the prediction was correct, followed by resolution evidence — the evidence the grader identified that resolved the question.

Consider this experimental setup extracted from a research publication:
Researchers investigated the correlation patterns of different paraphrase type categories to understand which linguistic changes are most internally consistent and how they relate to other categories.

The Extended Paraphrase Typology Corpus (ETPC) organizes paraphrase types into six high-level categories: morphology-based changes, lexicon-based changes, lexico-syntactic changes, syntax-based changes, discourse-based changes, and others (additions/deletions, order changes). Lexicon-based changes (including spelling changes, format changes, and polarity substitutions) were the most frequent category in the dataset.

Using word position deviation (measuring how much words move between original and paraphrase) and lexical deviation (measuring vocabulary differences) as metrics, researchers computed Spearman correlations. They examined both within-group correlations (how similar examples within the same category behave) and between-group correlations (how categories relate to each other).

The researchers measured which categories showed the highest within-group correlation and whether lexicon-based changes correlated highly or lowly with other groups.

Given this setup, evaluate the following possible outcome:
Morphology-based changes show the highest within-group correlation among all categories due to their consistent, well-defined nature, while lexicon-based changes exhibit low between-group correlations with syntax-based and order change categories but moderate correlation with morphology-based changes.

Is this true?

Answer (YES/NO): NO